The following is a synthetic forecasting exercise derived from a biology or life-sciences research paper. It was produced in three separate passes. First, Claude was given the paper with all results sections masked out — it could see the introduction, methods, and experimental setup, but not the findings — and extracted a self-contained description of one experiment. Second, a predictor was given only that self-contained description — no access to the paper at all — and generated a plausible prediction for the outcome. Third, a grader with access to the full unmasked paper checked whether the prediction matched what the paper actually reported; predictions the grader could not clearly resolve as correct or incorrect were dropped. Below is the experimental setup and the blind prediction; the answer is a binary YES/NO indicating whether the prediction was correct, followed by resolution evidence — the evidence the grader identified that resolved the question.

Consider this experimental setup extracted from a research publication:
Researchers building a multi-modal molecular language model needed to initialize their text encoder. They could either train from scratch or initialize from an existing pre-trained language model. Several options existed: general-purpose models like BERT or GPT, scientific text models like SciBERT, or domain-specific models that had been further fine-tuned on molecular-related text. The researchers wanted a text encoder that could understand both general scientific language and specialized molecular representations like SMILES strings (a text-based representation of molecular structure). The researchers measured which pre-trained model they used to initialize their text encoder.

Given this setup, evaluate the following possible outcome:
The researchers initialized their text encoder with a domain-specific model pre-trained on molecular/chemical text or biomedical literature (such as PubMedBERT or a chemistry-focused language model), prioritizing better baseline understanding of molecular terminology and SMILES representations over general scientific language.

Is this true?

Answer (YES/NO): YES